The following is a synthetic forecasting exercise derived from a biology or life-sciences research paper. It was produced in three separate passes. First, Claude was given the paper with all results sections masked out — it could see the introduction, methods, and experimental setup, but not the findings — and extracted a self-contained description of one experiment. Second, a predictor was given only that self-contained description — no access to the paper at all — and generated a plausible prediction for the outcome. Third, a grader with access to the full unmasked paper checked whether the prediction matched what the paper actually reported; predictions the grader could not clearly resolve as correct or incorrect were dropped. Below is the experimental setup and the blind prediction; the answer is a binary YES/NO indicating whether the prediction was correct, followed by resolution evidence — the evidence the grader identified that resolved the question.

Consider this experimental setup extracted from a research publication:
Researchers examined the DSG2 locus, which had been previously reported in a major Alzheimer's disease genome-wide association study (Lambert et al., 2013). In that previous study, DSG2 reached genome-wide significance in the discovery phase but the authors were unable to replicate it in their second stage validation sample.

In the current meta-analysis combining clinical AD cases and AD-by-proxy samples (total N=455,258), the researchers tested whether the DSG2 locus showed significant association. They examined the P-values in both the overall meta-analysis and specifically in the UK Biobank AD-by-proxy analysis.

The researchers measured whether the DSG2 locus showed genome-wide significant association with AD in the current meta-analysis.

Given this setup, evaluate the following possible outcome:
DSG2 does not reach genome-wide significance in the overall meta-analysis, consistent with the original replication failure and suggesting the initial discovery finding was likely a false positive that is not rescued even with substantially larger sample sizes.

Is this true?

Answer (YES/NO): YES